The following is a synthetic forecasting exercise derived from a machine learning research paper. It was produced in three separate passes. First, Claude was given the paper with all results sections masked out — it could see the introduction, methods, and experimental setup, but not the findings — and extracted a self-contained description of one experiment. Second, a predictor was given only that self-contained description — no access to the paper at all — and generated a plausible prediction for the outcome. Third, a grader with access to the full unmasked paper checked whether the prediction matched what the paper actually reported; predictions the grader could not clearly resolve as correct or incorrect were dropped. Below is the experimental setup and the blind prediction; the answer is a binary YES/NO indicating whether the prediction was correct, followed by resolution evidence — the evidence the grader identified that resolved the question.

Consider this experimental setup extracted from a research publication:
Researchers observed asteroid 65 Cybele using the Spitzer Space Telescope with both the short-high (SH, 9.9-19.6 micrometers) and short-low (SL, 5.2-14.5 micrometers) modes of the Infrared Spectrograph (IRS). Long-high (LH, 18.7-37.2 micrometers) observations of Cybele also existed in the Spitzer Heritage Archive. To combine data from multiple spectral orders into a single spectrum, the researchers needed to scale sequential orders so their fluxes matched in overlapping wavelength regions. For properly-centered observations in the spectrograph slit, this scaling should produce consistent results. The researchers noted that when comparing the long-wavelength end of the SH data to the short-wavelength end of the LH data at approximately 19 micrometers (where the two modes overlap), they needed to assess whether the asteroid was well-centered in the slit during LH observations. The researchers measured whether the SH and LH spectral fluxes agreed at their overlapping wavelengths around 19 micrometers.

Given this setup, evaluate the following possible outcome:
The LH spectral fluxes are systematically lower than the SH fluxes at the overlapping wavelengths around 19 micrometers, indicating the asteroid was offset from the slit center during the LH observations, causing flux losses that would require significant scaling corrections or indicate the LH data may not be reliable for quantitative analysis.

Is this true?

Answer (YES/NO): NO